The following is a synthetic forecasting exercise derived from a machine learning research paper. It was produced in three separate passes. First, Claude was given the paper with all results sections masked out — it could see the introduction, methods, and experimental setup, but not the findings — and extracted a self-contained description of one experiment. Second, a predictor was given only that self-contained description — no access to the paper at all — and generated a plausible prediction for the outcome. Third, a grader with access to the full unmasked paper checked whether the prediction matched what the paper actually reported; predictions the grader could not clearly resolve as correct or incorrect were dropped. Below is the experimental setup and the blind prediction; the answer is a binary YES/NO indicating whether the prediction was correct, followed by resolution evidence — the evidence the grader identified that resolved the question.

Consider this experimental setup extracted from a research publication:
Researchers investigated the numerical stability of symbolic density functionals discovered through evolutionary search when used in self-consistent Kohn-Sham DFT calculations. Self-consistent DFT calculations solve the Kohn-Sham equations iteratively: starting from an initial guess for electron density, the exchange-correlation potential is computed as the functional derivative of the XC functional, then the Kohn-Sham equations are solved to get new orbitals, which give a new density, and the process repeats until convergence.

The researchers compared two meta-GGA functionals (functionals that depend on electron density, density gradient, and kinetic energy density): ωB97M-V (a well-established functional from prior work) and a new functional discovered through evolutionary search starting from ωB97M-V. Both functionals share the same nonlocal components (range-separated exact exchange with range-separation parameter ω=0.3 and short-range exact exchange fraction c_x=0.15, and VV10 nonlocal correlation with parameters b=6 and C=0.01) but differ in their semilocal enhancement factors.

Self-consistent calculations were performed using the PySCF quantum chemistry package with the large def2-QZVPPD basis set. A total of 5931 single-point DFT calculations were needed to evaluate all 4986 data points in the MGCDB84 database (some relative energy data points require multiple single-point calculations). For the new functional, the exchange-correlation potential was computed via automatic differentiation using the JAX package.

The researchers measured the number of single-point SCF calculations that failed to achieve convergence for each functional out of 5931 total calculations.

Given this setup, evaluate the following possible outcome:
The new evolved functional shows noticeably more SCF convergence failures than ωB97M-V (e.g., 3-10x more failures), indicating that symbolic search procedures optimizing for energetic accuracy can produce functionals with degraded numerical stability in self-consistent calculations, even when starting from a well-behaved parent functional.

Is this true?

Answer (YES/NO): NO